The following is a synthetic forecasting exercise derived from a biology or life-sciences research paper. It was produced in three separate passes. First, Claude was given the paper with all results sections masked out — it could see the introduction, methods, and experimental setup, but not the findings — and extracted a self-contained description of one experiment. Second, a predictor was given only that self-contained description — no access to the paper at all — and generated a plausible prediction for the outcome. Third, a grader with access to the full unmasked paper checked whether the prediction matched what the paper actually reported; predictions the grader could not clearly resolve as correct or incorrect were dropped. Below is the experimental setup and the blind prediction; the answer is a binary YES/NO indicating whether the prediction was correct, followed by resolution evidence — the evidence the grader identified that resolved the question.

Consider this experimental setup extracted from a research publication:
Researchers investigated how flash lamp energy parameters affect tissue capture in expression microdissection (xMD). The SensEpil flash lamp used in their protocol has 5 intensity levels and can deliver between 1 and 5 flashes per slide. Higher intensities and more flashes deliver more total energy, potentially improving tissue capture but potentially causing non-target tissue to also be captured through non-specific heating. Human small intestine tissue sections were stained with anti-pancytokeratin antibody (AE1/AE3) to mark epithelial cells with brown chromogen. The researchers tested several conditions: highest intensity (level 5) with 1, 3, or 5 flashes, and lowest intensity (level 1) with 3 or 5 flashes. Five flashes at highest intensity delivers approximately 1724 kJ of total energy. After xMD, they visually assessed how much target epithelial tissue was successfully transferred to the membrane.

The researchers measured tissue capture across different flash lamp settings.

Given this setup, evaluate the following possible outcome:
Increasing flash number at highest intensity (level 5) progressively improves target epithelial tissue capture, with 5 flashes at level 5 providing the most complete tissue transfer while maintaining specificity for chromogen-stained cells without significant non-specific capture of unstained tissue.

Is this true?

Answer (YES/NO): NO